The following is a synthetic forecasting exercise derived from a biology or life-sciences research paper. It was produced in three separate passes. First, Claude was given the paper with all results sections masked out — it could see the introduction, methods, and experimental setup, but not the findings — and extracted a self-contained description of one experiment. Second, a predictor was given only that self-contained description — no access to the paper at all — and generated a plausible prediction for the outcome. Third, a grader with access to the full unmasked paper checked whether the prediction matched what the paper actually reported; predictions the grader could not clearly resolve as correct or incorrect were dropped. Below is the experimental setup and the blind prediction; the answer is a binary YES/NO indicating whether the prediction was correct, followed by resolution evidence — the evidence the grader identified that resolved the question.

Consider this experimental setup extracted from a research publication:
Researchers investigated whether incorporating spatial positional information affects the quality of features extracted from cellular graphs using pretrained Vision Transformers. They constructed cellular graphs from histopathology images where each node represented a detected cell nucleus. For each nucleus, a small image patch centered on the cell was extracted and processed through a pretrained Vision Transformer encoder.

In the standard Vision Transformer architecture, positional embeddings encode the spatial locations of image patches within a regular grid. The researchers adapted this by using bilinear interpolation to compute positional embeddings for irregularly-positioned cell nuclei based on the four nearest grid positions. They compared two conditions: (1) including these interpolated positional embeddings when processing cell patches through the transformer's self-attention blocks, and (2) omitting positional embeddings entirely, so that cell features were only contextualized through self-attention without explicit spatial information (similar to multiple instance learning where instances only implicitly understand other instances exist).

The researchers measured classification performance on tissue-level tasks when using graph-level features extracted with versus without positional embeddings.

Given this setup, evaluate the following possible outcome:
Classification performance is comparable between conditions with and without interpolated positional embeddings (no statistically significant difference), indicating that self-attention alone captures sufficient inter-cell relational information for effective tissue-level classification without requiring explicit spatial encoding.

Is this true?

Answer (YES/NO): NO